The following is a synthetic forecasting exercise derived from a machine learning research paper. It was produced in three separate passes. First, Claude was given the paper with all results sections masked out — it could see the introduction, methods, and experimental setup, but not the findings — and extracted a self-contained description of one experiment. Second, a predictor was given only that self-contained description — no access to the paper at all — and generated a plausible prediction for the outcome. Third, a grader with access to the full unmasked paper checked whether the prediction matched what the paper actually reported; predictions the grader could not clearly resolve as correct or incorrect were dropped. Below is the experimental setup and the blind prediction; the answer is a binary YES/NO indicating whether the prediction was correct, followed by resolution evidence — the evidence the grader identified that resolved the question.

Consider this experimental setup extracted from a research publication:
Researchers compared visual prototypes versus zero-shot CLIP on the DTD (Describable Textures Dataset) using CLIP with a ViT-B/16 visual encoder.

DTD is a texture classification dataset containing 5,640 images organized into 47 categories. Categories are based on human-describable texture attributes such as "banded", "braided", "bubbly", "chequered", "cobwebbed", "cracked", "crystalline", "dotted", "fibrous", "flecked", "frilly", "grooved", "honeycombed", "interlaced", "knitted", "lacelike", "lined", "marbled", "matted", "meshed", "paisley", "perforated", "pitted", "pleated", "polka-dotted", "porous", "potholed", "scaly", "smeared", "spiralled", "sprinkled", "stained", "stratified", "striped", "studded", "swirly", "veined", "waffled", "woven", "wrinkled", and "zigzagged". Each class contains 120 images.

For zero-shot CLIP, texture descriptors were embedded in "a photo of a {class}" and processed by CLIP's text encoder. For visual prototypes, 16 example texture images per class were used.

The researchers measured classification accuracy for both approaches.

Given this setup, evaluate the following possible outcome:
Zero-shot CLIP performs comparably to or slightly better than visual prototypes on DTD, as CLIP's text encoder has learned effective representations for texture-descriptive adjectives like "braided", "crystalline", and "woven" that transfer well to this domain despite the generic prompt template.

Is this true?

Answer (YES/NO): NO